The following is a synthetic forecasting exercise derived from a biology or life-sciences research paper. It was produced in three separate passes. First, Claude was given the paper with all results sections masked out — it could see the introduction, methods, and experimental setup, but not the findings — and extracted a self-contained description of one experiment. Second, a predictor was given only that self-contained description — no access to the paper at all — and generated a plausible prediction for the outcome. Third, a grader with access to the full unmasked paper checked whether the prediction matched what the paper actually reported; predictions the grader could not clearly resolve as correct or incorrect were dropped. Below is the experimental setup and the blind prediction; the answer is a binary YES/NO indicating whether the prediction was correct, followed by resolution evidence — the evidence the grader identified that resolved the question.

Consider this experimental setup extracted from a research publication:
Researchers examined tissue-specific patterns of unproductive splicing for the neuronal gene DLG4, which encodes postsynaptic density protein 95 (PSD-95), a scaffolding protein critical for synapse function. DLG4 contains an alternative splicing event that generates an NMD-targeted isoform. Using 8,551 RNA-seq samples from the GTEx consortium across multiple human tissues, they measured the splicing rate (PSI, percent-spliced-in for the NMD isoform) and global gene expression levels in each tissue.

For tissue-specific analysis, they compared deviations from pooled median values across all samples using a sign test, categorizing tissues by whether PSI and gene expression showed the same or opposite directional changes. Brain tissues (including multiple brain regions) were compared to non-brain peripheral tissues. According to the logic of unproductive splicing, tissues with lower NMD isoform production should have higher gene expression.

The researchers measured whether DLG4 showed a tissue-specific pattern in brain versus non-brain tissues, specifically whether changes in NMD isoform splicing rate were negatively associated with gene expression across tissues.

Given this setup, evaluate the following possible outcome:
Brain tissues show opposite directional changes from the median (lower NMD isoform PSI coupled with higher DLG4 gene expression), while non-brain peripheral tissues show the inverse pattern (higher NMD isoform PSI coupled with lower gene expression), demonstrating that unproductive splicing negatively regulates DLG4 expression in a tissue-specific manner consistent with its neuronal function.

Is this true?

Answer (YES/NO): YES